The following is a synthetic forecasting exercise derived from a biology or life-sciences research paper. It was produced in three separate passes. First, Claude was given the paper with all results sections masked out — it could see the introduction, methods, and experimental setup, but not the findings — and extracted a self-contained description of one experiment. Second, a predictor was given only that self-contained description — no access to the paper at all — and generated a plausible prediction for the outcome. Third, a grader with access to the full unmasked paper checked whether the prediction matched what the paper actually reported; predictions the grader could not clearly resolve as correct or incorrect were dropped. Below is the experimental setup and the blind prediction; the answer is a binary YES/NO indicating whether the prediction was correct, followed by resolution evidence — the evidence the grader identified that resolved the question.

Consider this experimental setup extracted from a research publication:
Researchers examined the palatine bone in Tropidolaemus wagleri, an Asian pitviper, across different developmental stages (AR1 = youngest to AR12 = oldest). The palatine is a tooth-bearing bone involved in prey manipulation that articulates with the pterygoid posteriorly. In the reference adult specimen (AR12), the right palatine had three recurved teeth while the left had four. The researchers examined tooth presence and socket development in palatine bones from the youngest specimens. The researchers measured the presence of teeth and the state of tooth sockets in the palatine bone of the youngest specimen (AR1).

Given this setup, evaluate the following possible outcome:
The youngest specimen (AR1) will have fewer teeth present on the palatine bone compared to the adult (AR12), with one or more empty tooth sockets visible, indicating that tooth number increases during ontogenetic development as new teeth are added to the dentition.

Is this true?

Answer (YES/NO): NO